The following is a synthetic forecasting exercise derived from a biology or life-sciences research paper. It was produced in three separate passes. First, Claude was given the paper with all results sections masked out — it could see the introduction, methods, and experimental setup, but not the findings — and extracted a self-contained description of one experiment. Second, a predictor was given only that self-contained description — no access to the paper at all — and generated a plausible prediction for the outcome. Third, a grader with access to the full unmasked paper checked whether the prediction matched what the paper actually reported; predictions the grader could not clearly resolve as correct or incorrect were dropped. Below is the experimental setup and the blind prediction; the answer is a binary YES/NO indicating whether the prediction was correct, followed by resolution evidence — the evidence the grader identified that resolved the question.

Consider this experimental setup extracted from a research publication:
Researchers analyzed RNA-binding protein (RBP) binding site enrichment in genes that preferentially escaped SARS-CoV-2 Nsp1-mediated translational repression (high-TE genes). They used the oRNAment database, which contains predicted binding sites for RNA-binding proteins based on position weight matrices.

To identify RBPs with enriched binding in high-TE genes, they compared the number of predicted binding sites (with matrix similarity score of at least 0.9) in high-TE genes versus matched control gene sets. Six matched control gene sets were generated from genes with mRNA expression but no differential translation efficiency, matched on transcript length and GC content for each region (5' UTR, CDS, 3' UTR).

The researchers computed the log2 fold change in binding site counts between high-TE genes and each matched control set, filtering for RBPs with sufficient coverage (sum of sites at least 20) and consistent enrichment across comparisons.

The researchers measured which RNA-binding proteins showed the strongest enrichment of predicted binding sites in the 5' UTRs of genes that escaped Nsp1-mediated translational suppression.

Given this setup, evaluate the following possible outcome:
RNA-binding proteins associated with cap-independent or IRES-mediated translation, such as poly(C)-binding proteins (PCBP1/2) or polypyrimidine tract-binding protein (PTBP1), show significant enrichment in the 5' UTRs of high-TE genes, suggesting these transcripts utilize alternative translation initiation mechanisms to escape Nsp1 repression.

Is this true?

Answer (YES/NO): NO